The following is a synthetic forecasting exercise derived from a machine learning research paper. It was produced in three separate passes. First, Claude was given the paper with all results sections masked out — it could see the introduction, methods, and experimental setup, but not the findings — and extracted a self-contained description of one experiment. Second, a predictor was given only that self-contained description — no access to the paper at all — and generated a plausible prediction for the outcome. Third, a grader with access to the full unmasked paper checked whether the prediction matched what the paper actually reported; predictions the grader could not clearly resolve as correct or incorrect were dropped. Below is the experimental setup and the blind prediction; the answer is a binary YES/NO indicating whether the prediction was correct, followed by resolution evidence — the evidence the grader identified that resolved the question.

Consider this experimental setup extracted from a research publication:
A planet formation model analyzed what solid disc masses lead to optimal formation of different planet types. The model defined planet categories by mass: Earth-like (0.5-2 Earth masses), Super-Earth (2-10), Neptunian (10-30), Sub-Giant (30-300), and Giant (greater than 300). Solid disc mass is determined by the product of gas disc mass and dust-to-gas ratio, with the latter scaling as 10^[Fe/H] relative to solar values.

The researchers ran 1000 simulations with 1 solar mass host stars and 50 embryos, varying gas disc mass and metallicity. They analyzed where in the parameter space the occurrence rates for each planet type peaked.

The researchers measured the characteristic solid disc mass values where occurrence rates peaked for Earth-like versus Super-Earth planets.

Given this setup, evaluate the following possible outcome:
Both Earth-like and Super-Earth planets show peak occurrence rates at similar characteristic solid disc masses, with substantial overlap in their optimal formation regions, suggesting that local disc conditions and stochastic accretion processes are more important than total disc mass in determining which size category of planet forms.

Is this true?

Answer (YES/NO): NO